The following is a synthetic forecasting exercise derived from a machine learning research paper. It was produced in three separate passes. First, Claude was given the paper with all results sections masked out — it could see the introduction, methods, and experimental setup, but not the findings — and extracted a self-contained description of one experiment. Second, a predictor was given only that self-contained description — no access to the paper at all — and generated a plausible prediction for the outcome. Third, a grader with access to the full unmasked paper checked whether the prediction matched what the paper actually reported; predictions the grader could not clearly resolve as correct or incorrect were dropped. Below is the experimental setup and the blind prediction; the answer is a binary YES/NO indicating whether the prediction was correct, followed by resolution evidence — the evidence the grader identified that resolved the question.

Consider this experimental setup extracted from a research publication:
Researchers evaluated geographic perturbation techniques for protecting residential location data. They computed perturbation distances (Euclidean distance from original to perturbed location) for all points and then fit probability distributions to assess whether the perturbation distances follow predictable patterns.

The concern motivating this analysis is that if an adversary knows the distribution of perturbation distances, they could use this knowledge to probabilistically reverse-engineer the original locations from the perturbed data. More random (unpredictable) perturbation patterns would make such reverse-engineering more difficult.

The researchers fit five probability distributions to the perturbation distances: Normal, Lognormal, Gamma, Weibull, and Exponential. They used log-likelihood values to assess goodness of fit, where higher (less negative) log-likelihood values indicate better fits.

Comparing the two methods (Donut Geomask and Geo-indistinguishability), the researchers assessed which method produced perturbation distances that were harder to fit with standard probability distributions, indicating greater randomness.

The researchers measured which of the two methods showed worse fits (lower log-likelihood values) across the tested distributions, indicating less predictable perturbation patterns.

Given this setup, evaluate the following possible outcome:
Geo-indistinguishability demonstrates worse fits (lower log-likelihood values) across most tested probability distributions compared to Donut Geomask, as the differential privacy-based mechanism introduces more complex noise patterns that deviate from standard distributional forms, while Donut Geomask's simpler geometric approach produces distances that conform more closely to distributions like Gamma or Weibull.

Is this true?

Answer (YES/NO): NO